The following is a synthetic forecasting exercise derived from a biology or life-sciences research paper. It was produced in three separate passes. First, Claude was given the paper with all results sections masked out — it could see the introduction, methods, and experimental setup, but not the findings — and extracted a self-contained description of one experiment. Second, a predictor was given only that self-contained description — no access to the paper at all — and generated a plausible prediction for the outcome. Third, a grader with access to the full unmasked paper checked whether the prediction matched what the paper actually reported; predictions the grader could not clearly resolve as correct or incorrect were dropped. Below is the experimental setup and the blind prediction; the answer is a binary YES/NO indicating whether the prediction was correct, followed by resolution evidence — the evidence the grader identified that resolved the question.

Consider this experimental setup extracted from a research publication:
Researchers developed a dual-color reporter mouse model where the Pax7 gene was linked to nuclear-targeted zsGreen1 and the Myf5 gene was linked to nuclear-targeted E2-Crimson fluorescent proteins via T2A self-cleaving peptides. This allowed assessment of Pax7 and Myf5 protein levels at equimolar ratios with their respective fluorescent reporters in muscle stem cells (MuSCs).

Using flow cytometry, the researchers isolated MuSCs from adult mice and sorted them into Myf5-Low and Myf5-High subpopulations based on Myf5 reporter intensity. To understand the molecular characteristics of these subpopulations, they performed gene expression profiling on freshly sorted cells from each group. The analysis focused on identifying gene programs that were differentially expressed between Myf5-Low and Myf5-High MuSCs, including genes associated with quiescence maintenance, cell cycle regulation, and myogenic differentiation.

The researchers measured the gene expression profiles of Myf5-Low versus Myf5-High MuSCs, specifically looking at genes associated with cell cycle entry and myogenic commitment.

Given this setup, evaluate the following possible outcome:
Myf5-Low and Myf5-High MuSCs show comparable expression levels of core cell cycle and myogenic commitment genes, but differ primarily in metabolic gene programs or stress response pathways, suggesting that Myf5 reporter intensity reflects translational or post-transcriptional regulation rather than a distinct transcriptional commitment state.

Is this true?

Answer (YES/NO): NO